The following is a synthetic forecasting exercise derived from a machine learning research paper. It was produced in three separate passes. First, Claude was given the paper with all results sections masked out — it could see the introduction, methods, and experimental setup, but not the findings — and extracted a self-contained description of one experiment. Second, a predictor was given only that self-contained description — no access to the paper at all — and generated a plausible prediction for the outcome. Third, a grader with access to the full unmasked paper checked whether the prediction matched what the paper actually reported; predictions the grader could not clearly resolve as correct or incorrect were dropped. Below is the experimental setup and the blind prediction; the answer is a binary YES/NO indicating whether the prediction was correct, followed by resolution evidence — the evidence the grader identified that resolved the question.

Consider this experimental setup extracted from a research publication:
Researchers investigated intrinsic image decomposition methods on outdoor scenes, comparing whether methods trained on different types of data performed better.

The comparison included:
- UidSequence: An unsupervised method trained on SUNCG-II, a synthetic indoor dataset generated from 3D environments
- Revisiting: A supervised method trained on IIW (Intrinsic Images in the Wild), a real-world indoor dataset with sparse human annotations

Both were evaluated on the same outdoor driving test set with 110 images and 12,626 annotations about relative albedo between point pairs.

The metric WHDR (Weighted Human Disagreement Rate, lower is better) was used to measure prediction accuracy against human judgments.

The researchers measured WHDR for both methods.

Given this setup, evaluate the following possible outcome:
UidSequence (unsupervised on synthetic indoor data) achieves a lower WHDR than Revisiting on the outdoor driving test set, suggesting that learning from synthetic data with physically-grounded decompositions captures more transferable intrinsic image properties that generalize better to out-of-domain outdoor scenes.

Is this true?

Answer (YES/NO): NO